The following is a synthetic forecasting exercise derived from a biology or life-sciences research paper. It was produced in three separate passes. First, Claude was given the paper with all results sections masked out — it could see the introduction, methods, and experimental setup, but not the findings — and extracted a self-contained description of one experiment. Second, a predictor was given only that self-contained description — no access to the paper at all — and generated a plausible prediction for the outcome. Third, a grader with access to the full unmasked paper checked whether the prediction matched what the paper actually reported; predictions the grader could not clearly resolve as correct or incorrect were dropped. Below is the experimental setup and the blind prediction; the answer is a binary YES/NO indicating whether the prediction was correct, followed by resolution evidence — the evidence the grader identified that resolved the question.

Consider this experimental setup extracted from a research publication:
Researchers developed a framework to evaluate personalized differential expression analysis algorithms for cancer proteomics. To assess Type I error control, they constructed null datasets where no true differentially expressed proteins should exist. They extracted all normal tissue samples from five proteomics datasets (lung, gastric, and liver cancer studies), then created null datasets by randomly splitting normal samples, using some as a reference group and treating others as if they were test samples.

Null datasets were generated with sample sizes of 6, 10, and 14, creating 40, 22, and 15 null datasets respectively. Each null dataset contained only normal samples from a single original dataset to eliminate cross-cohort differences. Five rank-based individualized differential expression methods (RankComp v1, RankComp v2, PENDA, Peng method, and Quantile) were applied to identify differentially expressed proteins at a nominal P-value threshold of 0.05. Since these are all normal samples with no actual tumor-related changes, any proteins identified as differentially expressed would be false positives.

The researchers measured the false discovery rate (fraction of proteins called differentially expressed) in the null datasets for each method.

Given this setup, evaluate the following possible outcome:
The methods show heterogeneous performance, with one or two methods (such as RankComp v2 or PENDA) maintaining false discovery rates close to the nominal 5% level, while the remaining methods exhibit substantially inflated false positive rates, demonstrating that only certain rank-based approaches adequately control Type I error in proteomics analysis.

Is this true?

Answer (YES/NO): NO